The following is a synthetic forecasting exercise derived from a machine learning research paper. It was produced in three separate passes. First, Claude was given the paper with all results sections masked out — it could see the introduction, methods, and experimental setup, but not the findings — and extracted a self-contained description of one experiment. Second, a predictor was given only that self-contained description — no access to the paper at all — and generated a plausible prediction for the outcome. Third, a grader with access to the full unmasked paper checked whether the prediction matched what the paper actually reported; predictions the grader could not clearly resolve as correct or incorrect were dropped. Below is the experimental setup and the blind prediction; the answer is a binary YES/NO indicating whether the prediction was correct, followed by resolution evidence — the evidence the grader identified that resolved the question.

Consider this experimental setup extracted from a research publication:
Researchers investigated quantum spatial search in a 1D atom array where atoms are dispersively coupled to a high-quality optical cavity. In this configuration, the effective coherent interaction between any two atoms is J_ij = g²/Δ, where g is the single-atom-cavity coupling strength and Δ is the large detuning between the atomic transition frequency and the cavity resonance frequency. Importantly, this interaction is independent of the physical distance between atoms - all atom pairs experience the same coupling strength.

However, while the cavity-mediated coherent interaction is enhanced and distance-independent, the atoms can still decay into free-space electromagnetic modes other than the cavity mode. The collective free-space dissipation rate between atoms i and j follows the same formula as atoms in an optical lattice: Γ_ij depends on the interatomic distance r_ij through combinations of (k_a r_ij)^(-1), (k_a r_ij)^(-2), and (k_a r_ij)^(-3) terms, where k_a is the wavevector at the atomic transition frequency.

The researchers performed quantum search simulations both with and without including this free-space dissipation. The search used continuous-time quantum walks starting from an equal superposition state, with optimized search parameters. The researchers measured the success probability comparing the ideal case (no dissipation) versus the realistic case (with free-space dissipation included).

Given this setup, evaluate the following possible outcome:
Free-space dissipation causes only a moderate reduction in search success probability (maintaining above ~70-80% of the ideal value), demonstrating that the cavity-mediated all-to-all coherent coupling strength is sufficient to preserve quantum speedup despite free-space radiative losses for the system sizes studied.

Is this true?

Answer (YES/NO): NO